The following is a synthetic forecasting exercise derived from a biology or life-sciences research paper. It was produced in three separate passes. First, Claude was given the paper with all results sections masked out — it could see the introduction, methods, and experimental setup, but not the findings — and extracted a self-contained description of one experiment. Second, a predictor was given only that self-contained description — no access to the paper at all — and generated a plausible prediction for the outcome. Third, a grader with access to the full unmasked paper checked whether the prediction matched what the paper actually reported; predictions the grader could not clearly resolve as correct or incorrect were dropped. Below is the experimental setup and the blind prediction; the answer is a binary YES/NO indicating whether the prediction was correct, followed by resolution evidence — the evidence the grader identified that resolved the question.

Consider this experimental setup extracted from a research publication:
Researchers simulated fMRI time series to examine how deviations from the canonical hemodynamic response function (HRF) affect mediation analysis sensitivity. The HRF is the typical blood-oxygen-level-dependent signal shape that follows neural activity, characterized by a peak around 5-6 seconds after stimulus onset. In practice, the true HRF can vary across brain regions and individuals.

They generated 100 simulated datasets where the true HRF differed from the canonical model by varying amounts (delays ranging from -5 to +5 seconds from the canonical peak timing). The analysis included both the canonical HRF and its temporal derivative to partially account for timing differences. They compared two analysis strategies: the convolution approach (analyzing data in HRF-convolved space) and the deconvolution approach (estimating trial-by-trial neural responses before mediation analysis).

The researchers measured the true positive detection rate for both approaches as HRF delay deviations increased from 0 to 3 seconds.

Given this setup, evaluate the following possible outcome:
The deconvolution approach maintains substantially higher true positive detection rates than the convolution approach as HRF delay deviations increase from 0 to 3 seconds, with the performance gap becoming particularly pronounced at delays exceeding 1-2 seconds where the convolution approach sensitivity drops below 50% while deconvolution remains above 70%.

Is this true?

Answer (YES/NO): NO